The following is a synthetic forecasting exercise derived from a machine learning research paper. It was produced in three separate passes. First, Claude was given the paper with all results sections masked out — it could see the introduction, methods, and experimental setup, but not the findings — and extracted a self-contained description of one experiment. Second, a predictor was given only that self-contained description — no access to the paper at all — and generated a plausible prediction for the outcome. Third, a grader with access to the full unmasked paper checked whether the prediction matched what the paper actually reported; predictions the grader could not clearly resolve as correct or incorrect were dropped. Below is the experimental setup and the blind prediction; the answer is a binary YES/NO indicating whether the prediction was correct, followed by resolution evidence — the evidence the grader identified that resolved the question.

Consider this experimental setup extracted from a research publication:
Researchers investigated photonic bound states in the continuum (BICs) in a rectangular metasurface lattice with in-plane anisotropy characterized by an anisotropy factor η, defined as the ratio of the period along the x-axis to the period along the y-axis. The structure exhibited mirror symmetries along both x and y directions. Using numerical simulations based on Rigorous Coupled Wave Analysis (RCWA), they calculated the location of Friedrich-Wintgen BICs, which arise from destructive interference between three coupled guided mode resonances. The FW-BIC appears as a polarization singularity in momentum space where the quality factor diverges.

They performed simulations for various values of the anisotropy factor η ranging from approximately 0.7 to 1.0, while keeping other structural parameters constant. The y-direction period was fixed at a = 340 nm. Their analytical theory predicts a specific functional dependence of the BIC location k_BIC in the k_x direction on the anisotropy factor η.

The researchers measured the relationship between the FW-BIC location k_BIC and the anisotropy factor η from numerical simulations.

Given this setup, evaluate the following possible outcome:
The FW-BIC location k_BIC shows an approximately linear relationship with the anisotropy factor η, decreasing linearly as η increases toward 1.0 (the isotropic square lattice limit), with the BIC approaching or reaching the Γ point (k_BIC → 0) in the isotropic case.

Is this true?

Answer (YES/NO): NO